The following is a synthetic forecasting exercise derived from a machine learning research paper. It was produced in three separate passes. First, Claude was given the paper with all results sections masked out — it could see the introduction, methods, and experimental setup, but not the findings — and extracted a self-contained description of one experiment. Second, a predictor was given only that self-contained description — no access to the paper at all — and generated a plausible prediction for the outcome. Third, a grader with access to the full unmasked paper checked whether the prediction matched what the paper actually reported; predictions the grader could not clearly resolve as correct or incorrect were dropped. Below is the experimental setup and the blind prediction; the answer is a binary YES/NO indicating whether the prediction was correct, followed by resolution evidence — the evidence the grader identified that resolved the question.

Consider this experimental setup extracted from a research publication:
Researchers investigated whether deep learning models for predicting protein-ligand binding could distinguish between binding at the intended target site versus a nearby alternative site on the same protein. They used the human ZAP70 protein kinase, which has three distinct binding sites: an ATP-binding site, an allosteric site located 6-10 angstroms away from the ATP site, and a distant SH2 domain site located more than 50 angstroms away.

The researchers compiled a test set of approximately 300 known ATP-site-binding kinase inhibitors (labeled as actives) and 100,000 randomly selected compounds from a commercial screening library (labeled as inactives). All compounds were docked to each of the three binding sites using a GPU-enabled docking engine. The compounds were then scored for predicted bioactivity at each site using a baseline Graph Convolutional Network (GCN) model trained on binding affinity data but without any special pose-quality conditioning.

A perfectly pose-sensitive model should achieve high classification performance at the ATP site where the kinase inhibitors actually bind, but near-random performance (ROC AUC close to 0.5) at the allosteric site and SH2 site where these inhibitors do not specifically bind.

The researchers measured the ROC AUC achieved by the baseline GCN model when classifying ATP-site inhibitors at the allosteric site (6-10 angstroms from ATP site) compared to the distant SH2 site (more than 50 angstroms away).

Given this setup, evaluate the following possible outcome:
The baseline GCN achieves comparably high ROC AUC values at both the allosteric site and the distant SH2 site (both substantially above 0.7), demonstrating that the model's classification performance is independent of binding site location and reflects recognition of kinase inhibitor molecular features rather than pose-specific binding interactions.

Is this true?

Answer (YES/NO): NO